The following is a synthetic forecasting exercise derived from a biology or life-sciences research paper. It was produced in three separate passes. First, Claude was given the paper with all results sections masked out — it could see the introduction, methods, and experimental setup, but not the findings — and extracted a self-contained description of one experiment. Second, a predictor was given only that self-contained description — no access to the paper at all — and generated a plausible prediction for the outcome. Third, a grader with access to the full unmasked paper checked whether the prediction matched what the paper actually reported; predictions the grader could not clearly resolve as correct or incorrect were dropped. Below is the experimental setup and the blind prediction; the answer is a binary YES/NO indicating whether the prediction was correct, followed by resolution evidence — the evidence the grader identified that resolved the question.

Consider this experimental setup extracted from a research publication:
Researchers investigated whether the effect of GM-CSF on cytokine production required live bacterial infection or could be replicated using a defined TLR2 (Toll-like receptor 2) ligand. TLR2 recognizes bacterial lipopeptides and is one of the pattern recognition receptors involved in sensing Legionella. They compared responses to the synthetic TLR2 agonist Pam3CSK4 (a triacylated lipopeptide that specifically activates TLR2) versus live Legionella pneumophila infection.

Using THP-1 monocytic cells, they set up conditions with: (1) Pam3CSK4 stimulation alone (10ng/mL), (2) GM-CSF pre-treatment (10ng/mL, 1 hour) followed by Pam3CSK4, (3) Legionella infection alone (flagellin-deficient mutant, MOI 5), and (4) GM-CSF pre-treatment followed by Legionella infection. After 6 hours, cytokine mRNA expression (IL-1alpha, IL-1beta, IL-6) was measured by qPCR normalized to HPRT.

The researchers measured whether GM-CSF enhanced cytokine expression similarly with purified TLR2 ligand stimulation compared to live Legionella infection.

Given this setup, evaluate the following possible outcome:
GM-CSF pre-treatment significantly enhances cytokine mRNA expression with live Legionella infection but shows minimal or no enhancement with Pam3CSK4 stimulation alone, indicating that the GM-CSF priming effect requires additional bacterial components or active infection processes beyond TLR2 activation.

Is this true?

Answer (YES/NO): NO